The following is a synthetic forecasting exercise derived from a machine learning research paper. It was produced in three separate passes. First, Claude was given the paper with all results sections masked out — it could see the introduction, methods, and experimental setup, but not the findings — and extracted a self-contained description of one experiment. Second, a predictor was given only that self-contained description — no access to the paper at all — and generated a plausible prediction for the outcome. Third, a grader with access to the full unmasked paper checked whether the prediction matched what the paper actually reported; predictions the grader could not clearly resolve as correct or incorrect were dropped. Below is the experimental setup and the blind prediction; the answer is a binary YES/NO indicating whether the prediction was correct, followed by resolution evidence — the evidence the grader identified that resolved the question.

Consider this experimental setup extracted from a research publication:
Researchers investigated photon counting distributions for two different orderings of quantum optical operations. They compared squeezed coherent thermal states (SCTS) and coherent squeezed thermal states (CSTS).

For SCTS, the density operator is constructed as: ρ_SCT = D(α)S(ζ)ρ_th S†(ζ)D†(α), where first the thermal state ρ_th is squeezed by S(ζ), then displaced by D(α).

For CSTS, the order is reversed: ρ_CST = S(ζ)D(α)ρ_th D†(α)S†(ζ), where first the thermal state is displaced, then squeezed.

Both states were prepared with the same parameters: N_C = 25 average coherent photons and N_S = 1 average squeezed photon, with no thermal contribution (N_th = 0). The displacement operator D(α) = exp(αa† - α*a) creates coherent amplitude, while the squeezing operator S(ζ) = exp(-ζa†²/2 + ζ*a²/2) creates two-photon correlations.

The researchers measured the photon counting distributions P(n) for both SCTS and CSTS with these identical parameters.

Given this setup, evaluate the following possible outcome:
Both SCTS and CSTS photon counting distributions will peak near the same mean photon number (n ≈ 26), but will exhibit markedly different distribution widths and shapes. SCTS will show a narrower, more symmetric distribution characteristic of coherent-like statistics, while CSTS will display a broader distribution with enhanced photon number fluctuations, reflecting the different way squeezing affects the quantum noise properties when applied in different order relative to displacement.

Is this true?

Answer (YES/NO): NO